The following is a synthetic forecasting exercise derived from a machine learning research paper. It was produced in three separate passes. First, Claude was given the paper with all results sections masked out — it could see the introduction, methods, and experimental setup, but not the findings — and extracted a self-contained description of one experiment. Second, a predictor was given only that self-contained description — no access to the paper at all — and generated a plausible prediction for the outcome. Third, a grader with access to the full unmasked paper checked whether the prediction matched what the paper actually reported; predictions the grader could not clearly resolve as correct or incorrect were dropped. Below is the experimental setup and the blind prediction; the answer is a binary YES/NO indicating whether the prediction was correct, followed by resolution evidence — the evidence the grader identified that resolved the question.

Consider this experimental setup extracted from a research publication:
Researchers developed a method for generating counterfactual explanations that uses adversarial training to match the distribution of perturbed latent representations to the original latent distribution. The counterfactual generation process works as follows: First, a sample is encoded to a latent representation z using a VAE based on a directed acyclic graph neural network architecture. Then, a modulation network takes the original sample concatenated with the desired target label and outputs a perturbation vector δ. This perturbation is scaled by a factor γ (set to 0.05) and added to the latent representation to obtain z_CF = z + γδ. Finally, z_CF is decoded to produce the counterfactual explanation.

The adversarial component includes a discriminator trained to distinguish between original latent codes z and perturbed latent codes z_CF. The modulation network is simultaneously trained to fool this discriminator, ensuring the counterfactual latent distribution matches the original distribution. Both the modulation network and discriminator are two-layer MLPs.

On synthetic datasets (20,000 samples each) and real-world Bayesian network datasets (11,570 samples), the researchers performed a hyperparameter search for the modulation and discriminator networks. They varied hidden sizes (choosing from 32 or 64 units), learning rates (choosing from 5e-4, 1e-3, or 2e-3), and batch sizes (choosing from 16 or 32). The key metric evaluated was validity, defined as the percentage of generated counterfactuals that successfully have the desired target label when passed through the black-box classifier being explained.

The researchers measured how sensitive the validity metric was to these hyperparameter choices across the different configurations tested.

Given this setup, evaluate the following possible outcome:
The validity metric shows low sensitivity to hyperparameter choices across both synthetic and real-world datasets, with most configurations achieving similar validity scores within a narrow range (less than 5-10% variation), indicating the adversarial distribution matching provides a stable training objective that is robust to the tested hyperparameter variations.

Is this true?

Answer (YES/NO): YES